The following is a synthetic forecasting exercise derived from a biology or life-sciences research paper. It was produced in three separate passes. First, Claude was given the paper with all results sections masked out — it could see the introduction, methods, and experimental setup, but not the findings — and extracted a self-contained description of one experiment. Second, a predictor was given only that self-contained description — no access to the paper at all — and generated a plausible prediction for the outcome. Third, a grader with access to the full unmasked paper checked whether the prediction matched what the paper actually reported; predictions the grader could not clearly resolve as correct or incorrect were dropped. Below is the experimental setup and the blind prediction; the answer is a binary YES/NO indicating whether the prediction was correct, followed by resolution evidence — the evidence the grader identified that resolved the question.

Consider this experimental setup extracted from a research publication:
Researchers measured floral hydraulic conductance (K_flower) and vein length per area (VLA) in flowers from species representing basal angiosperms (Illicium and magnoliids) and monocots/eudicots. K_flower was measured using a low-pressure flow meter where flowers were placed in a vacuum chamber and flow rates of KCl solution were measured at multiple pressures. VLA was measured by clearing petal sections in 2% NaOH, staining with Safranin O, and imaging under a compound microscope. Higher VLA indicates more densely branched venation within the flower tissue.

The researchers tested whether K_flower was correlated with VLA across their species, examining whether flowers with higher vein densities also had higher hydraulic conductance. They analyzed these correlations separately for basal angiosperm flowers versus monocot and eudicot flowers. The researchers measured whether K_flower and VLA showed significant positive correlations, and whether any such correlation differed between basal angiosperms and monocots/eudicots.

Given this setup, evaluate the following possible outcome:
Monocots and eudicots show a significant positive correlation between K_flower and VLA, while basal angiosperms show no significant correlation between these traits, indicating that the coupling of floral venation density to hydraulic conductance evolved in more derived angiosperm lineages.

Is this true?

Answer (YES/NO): NO